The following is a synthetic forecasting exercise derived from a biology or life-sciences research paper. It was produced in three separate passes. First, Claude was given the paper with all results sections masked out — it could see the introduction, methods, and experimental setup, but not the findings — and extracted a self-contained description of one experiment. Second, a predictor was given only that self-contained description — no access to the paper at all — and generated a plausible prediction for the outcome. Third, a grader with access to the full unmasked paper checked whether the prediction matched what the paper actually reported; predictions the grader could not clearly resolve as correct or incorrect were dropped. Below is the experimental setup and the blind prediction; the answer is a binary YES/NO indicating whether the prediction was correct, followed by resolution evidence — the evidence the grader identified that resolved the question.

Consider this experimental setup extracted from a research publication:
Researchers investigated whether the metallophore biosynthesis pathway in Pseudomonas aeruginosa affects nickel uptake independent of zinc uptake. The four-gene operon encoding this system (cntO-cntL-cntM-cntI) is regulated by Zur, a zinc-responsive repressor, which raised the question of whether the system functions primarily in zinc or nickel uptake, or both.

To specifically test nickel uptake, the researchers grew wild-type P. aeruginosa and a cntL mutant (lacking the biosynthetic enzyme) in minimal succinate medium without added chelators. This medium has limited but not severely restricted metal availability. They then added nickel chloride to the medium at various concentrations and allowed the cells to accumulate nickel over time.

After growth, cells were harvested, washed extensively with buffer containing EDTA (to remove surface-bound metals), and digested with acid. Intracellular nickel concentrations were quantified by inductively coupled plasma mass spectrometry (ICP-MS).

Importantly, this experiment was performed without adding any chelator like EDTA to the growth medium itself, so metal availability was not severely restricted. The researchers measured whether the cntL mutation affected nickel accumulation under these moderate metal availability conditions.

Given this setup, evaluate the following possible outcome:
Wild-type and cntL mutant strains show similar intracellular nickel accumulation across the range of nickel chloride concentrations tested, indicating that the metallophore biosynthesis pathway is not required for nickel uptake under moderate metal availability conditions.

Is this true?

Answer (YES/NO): NO